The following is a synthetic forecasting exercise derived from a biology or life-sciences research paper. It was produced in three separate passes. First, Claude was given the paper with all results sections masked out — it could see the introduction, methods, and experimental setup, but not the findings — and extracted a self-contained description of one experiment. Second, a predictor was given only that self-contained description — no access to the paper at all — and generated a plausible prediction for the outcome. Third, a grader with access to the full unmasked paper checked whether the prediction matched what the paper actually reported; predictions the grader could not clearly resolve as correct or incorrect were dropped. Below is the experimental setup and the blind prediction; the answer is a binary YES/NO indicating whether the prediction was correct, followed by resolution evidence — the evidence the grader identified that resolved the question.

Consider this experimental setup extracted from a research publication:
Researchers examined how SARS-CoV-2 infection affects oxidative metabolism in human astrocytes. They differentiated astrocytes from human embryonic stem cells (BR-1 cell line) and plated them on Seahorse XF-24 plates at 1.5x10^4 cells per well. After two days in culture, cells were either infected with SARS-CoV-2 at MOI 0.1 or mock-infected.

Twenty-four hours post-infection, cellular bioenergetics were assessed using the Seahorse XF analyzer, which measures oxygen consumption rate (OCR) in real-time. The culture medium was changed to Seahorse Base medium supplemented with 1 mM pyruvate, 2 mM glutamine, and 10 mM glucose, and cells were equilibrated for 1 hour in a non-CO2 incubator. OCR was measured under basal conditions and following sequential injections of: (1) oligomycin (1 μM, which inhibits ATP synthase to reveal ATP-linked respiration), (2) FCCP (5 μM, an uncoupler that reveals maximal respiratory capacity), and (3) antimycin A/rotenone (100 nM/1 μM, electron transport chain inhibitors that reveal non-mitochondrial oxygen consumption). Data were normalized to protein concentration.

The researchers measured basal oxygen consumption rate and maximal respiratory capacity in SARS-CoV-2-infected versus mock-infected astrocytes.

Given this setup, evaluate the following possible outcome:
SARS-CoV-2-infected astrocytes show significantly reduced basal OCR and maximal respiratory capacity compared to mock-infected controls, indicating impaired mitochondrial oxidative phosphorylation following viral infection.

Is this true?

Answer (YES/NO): NO